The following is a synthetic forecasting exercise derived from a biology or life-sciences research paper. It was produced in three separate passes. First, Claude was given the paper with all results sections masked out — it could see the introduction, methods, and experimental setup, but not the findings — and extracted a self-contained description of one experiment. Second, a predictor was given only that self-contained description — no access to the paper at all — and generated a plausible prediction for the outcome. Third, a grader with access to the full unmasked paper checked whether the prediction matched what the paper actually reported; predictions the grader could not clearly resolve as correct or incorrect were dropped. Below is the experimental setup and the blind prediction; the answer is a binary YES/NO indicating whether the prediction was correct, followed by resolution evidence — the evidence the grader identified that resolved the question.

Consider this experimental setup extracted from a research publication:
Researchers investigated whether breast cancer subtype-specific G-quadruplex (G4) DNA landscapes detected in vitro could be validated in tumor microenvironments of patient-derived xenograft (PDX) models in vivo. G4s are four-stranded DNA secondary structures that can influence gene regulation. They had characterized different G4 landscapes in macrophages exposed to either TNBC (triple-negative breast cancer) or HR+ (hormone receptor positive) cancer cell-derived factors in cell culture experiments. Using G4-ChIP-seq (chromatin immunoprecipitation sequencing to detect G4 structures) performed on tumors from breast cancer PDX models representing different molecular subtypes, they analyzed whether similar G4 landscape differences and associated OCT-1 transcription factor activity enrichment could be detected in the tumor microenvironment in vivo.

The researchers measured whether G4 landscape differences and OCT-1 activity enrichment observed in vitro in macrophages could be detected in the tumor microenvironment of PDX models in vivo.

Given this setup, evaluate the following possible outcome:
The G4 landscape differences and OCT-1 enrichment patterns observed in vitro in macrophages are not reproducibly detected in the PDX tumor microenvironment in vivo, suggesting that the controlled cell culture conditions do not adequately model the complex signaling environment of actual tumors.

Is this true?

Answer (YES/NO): NO